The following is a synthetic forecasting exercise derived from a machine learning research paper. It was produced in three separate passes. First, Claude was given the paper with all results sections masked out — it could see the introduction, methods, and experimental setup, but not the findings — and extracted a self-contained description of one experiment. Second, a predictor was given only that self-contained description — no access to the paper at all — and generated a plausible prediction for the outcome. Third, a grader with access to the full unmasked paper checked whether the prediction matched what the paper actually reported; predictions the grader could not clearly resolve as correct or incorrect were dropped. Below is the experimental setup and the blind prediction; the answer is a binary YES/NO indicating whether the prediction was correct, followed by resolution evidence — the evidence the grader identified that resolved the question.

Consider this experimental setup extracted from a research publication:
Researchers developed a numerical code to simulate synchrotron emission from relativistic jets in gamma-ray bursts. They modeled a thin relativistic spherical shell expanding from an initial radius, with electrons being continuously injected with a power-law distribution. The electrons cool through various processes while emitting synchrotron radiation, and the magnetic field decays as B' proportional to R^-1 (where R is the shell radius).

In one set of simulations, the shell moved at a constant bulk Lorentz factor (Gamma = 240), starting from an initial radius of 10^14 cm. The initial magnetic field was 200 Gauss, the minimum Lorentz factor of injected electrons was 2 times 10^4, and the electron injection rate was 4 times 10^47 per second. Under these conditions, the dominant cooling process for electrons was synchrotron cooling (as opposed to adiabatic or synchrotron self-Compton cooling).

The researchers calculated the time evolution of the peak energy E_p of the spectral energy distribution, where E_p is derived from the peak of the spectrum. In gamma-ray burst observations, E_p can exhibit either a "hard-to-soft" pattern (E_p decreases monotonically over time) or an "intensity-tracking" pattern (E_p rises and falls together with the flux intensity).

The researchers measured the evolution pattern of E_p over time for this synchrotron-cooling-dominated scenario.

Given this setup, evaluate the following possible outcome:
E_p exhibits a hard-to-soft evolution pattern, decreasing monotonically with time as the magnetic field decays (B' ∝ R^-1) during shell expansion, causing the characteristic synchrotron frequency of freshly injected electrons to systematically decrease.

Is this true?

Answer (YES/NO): YES